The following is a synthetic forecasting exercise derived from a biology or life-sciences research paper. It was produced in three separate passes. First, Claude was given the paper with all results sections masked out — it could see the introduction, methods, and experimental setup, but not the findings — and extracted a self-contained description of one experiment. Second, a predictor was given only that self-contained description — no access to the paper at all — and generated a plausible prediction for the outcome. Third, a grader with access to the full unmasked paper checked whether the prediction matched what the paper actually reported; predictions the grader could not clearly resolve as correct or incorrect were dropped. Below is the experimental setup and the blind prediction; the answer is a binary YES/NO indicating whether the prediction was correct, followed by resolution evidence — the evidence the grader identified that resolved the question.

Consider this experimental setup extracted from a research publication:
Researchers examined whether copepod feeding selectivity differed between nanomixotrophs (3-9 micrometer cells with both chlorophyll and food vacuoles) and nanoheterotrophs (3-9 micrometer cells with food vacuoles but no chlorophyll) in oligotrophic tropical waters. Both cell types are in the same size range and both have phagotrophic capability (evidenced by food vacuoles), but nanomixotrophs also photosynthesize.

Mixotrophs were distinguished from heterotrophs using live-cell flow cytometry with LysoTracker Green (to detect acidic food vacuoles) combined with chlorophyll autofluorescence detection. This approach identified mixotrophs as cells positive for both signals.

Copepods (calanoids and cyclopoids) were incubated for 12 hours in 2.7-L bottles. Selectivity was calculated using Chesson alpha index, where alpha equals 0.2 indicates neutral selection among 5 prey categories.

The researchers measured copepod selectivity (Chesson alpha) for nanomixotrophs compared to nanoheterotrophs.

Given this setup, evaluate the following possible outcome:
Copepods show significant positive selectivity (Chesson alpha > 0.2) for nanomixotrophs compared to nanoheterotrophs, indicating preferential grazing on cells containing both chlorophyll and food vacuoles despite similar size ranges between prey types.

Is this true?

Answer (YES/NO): NO